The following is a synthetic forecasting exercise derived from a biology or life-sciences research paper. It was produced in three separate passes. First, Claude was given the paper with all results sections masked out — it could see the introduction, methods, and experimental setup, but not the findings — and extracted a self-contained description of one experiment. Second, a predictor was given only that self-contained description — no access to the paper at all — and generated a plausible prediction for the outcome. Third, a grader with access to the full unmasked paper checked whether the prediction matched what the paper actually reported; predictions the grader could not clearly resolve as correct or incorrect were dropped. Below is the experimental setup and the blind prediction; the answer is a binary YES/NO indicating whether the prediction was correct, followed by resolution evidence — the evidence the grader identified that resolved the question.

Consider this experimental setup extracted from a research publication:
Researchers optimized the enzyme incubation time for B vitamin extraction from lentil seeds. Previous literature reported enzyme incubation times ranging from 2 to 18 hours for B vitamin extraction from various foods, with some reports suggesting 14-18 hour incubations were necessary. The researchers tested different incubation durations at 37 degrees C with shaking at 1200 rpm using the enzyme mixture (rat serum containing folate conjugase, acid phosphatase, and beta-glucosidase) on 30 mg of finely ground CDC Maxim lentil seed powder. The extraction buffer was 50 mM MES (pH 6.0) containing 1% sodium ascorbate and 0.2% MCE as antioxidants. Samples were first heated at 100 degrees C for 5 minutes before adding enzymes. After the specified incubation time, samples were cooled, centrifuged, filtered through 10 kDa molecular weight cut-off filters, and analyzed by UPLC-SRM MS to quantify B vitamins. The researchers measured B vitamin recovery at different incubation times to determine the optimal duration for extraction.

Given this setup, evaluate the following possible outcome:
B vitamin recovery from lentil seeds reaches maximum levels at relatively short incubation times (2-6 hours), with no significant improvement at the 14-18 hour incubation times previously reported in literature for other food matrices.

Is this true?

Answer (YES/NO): YES